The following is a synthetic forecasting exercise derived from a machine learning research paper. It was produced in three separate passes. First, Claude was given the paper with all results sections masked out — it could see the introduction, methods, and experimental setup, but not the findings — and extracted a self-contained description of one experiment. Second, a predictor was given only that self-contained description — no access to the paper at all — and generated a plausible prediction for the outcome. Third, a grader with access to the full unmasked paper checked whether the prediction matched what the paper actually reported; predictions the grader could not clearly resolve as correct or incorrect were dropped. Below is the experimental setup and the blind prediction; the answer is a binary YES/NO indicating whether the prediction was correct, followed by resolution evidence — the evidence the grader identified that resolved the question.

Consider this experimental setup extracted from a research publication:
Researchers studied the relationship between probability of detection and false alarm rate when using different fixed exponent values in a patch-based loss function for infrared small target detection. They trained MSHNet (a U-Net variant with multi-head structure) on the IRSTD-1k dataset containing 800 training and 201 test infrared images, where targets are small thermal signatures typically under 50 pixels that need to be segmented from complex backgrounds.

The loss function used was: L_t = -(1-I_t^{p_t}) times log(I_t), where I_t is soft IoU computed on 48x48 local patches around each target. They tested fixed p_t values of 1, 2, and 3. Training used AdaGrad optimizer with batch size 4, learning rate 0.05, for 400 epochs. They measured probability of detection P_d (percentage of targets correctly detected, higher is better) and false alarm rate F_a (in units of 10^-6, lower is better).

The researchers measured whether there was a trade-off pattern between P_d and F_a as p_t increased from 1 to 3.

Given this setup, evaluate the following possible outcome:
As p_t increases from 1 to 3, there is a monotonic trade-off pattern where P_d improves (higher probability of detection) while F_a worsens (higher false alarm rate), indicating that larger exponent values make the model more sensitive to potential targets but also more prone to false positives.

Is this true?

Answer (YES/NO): YES